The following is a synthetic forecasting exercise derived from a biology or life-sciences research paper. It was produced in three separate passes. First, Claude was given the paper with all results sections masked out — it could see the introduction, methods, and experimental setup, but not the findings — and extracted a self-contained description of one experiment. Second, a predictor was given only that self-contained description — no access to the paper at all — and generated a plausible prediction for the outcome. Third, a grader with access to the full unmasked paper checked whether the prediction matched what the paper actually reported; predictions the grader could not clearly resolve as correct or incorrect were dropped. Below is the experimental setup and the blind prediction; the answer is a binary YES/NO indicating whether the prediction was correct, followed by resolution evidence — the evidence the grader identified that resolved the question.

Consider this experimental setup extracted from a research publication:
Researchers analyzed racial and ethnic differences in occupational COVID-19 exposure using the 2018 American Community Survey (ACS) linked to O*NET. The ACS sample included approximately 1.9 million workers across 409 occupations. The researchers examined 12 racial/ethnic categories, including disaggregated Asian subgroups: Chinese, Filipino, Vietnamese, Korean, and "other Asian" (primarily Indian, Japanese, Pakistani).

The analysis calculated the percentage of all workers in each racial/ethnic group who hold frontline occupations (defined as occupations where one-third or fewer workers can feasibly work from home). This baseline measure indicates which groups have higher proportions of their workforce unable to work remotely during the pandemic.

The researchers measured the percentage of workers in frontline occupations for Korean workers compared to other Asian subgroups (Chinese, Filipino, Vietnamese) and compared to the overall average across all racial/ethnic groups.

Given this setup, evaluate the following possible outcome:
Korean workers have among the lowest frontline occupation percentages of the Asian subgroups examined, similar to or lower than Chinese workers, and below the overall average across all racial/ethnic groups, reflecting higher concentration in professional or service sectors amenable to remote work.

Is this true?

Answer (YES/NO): YES